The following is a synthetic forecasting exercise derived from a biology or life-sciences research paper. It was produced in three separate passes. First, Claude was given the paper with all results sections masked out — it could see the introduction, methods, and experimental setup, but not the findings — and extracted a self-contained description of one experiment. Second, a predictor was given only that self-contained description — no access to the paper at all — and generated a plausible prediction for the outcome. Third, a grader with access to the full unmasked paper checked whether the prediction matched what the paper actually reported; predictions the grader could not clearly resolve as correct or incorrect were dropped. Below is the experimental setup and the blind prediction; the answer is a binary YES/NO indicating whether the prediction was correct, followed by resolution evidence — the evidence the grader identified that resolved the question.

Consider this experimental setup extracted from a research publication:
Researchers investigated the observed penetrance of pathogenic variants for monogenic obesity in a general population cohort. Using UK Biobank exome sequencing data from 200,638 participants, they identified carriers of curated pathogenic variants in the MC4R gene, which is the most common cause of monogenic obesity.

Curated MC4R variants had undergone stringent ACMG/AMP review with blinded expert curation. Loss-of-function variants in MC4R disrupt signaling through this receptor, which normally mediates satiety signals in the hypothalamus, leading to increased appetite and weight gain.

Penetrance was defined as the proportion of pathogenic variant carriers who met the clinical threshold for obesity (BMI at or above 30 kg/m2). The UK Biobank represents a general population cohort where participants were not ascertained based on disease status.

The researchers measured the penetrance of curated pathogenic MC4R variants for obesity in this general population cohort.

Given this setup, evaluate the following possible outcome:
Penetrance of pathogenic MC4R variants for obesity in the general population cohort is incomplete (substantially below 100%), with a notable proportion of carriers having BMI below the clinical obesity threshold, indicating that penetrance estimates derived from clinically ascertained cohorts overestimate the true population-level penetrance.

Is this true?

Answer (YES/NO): YES